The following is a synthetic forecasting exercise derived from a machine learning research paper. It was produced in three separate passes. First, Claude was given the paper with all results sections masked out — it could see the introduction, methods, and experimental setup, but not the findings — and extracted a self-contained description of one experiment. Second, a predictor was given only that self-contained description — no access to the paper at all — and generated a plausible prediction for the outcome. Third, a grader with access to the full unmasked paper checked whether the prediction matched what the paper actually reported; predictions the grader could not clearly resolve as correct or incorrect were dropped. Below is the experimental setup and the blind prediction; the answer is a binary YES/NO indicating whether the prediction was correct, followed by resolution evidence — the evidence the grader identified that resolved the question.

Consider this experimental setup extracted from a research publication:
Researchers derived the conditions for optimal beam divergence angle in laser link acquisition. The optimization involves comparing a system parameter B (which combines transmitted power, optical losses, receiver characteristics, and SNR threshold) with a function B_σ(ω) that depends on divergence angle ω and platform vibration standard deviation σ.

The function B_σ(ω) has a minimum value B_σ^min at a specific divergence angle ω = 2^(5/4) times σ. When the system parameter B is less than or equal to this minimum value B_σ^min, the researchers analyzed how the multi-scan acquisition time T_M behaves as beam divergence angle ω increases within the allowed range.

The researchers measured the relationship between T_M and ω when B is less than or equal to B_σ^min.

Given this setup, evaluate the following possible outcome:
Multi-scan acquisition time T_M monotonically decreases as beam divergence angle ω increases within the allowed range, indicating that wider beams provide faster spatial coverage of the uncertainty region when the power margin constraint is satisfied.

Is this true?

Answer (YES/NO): NO